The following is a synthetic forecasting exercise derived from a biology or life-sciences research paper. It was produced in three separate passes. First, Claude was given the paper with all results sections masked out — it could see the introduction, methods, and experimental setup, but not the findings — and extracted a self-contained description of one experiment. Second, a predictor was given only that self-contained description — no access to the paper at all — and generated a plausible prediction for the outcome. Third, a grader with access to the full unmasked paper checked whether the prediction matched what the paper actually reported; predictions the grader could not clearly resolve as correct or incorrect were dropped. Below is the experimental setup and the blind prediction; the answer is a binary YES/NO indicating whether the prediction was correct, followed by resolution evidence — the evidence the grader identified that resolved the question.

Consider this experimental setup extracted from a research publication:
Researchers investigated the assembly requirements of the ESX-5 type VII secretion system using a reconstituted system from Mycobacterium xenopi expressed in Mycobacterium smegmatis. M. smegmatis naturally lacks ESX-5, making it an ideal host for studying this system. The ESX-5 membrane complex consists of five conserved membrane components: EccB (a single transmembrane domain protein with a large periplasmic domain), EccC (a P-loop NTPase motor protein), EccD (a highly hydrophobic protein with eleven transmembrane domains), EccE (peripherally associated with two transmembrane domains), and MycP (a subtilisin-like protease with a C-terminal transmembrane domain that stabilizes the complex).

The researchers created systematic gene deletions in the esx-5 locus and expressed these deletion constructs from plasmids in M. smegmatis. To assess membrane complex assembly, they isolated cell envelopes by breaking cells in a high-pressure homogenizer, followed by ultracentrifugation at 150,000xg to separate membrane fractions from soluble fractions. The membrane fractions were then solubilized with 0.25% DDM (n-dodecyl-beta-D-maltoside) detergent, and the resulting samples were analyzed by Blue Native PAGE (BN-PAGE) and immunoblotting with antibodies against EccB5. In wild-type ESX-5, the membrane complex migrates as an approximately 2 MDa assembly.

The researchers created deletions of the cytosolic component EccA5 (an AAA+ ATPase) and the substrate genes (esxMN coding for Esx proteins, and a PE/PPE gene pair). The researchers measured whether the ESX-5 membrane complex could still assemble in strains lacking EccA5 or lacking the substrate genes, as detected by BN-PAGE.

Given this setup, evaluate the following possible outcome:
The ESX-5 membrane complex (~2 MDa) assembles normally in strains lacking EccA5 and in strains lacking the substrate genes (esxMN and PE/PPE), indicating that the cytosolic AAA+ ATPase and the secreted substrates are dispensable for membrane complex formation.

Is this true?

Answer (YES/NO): YES